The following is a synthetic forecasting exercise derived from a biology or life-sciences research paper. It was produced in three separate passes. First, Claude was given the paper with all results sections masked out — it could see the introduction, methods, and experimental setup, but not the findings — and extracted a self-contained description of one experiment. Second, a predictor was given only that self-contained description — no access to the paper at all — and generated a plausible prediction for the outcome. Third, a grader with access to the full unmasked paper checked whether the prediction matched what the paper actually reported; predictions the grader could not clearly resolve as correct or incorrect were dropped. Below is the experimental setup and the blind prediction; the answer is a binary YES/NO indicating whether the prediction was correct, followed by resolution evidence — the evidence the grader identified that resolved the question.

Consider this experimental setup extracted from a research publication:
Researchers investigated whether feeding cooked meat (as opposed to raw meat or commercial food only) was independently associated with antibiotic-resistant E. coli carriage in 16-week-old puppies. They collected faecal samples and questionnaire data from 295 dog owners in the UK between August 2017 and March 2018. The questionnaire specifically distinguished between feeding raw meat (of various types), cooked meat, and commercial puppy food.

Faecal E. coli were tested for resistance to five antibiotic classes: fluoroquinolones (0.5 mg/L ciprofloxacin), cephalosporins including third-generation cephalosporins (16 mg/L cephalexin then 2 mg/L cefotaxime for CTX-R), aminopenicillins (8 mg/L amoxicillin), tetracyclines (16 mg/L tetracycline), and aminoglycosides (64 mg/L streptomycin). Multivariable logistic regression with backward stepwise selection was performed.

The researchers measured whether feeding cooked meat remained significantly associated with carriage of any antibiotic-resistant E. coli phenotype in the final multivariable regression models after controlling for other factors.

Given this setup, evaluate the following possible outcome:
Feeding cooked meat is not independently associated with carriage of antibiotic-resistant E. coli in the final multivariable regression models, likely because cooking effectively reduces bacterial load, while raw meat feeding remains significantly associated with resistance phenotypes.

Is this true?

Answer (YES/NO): YES